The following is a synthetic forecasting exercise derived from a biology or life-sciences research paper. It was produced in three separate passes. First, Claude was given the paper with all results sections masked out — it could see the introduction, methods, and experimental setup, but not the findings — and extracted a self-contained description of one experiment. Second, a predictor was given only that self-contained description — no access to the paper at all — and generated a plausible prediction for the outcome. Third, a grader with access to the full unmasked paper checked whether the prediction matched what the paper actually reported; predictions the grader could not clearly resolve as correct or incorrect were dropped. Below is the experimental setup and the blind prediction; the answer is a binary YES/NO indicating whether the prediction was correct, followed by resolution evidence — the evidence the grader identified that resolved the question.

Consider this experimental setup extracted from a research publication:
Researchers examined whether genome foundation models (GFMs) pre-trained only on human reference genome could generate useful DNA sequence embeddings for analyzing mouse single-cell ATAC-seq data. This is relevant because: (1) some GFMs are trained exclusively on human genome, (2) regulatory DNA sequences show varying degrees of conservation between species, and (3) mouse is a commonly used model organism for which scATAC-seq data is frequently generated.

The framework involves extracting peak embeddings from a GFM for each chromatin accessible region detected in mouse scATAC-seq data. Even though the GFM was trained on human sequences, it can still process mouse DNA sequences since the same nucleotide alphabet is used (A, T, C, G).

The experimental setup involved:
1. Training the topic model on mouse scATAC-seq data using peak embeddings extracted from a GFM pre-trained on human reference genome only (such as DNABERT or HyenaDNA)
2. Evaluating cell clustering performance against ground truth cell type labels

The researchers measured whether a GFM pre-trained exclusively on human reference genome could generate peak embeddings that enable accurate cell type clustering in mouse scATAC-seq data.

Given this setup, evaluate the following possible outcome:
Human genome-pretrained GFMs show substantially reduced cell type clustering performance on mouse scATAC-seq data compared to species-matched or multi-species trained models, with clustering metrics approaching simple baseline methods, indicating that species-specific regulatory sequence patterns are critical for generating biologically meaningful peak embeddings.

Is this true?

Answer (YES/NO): NO